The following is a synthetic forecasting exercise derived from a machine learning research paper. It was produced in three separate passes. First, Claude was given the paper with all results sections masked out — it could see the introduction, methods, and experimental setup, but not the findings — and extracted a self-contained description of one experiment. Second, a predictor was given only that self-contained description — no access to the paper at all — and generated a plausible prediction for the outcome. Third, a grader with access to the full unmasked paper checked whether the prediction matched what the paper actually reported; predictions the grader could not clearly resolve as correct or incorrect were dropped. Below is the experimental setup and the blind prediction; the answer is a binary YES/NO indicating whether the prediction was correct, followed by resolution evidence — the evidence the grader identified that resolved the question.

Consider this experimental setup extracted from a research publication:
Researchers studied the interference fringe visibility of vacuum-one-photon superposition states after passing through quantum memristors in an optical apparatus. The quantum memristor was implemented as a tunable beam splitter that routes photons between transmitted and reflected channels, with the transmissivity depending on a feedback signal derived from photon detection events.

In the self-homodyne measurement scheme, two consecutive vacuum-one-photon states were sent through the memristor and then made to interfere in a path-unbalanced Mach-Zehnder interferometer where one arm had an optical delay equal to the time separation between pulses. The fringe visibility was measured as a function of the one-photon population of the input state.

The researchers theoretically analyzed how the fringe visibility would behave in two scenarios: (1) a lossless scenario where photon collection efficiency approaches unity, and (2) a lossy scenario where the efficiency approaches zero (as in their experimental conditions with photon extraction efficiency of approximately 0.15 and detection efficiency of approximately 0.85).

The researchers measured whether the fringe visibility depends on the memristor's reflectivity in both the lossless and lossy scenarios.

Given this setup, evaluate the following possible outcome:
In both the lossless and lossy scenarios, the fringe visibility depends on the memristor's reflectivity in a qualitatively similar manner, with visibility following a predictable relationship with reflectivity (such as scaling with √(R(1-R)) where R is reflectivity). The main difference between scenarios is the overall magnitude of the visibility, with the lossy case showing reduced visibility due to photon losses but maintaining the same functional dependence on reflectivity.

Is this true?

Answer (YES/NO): NO